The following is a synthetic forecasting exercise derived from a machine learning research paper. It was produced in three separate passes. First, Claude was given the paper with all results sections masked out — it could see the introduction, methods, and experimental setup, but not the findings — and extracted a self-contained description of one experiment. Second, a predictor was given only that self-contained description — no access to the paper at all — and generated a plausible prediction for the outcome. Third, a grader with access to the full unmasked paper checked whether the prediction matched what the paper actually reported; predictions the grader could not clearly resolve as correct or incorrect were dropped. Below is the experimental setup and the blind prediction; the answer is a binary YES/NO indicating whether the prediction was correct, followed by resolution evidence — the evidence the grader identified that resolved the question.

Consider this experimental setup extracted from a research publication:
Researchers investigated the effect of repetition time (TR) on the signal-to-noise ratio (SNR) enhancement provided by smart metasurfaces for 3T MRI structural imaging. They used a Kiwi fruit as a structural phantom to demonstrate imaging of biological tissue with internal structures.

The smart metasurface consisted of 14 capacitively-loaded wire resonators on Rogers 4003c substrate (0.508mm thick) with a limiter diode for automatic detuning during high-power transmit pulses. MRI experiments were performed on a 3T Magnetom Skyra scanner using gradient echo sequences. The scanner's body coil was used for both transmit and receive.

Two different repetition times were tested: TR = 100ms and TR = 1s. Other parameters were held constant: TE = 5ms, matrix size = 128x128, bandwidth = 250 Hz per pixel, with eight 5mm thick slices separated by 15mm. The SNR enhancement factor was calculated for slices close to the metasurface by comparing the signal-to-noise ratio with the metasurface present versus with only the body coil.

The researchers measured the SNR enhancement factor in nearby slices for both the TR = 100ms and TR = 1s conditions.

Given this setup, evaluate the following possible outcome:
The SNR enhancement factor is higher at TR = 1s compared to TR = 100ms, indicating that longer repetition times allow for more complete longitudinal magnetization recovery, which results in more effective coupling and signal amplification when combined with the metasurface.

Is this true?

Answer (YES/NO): YES